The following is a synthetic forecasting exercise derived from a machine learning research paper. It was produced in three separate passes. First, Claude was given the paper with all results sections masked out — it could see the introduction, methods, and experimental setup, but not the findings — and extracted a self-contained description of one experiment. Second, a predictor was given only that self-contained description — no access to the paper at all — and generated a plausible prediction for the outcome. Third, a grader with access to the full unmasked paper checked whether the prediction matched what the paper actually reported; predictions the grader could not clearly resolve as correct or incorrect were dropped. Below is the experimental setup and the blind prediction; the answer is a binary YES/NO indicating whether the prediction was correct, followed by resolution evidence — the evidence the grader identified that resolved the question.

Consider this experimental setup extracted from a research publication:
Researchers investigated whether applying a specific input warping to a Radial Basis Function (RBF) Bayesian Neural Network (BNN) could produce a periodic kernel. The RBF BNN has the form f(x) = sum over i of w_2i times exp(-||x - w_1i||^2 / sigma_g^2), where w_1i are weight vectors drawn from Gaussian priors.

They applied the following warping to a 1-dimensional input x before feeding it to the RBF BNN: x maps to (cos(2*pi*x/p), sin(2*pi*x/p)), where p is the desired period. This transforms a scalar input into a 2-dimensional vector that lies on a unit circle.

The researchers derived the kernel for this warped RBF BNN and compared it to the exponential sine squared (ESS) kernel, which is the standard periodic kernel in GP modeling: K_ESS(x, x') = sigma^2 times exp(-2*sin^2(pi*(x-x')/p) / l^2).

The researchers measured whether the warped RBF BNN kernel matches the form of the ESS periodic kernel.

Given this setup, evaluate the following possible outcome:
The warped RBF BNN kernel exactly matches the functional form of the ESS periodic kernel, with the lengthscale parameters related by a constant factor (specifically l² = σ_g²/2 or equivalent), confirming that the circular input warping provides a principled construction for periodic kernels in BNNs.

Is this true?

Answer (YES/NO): NO